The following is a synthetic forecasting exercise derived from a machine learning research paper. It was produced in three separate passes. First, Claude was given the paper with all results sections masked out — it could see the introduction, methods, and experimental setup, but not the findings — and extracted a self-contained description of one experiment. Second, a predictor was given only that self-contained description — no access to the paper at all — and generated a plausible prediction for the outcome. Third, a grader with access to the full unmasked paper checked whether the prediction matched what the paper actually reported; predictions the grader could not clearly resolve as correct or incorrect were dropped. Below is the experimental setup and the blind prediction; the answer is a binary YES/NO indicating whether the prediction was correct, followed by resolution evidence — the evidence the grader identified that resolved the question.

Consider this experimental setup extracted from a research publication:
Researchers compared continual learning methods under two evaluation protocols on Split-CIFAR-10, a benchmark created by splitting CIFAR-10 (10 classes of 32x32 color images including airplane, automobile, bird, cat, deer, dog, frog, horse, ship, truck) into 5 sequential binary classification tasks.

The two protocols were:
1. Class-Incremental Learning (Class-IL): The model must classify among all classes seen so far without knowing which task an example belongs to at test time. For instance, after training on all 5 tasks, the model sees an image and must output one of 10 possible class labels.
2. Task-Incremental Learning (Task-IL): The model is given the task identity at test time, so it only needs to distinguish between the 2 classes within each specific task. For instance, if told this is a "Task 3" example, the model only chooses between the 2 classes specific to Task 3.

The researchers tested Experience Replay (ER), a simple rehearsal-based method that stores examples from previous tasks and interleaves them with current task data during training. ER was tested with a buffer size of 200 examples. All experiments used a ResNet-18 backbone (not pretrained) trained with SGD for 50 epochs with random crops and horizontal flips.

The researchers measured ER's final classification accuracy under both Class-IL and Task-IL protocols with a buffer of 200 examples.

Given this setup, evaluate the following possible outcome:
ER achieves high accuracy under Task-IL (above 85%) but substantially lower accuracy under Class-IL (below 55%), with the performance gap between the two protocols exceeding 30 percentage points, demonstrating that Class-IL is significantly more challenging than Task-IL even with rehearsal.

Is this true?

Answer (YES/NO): YES